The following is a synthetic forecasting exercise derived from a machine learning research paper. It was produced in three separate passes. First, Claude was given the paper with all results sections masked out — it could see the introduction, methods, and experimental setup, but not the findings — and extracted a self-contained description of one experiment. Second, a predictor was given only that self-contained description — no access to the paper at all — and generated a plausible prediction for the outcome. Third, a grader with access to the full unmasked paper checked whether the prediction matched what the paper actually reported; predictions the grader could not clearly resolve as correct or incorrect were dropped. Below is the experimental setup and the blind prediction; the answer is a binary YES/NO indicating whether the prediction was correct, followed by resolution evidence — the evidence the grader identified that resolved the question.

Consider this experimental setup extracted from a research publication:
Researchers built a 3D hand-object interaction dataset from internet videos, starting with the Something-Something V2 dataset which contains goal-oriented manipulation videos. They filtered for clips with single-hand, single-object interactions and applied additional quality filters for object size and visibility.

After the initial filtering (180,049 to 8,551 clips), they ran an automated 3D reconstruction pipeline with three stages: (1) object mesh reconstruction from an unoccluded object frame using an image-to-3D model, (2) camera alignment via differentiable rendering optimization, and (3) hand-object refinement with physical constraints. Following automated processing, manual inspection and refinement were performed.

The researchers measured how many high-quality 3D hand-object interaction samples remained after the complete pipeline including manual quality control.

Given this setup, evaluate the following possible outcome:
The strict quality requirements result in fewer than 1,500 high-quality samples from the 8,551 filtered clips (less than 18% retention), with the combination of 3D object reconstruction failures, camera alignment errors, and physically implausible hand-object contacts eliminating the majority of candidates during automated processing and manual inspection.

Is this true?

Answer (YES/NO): NO